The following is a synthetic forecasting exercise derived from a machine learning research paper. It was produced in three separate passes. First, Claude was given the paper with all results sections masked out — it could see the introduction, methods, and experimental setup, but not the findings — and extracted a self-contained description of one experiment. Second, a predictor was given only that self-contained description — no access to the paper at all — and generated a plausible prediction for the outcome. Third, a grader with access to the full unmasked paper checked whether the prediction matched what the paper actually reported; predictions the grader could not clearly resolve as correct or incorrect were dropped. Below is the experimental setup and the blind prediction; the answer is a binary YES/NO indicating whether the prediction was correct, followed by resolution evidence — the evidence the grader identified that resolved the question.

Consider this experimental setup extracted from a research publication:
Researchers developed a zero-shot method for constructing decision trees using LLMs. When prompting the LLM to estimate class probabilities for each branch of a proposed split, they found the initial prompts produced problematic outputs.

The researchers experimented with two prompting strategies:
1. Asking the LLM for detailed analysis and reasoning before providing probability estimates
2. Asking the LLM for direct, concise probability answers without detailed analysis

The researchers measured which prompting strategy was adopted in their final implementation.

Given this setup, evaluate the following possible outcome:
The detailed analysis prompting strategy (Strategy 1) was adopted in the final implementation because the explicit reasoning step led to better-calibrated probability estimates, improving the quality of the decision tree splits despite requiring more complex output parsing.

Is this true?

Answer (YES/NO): NO